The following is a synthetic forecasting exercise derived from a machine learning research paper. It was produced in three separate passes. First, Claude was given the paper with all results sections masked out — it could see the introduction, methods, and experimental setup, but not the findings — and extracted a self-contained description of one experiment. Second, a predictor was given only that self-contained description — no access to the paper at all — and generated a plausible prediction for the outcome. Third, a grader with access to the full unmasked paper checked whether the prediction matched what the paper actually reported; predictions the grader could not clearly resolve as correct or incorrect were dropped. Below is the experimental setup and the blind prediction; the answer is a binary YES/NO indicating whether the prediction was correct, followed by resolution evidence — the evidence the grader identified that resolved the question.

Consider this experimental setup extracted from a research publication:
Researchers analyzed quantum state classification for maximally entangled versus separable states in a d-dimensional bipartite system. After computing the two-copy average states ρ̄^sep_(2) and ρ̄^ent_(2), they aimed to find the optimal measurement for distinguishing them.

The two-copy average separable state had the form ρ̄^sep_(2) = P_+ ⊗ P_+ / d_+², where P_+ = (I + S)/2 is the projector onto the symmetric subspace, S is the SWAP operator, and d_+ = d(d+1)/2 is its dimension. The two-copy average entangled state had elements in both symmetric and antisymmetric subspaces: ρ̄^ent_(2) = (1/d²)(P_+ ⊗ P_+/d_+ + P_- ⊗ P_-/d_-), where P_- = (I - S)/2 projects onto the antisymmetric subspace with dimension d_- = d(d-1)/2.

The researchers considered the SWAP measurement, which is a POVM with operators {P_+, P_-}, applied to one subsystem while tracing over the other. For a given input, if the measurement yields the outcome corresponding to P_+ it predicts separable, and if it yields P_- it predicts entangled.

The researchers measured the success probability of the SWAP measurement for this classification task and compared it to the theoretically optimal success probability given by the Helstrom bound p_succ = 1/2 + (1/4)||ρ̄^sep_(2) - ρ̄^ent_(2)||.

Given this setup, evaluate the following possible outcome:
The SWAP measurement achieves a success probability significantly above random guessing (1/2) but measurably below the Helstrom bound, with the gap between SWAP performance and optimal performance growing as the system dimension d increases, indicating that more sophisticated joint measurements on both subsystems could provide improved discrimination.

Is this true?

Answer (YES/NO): NO